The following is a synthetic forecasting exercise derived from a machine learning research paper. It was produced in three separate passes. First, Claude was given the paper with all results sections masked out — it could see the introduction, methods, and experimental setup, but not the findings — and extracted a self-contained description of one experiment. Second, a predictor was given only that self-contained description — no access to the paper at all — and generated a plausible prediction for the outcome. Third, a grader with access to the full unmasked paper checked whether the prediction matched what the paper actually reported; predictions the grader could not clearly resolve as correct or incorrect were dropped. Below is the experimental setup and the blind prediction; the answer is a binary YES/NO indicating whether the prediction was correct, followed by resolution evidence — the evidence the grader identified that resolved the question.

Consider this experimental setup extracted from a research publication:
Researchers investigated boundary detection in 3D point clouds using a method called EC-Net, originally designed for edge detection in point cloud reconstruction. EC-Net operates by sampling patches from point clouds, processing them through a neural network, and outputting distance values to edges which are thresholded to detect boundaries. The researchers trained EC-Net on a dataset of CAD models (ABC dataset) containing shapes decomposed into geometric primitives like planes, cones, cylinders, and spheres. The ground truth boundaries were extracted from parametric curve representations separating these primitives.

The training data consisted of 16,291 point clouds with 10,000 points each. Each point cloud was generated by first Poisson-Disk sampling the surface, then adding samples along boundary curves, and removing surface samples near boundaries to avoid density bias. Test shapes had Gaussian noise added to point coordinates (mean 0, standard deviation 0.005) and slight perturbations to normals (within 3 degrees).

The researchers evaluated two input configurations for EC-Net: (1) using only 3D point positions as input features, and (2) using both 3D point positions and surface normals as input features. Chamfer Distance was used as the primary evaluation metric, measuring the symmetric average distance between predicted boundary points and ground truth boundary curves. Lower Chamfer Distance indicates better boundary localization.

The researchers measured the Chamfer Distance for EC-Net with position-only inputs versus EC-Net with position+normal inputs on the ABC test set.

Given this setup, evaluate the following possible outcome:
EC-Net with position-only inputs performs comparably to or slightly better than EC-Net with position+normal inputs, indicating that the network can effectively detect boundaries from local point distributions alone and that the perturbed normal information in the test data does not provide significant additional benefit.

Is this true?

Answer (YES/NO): NO